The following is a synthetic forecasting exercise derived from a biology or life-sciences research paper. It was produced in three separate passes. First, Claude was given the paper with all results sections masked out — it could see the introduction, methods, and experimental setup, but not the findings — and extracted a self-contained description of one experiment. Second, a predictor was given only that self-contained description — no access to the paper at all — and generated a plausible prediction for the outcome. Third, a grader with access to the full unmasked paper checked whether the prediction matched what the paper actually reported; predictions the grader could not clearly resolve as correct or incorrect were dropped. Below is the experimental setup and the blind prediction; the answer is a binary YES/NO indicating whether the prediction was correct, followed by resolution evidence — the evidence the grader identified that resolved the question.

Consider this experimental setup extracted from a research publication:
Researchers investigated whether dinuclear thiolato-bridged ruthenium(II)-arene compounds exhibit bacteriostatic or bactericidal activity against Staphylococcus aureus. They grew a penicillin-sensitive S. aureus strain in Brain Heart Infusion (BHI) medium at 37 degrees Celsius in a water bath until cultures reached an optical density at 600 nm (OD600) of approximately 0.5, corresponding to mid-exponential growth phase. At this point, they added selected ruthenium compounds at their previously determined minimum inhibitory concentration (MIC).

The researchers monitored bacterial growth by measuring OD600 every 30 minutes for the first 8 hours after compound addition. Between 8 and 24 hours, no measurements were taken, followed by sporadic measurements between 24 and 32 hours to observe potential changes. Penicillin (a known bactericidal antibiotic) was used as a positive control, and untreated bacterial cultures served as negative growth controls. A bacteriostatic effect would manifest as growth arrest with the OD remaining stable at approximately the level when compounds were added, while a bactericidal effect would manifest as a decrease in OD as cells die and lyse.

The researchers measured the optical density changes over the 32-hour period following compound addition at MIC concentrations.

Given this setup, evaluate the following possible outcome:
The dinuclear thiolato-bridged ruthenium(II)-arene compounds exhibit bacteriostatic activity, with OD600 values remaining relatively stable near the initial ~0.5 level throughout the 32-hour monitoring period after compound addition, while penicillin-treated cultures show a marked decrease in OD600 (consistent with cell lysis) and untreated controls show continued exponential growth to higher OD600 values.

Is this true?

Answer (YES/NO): NO